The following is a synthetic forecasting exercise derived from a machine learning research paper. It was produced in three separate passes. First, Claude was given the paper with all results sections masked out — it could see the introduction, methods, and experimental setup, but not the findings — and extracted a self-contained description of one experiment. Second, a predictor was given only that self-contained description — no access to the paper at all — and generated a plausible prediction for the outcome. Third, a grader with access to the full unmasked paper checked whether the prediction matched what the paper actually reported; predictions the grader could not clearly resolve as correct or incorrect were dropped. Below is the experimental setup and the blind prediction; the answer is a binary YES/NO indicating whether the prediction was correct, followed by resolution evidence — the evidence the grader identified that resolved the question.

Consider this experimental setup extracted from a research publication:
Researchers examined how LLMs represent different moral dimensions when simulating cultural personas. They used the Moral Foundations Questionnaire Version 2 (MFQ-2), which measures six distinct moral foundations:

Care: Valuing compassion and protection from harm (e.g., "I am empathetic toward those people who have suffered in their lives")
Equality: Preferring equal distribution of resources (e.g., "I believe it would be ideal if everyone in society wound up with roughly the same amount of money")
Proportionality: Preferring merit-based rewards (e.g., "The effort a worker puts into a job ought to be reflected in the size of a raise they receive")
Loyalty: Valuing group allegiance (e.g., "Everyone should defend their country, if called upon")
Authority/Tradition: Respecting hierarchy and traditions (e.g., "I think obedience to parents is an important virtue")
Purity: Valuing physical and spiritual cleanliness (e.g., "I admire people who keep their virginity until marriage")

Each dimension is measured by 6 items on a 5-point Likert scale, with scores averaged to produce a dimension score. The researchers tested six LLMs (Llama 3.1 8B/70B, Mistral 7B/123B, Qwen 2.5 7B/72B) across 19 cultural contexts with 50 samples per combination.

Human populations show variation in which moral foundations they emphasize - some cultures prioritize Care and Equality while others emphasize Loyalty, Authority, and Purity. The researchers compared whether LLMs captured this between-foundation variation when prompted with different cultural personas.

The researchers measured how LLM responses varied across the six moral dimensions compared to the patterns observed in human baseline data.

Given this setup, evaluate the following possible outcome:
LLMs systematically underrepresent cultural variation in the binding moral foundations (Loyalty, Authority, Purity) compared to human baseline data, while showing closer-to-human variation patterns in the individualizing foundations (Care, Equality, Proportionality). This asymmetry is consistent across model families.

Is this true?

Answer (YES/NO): NO